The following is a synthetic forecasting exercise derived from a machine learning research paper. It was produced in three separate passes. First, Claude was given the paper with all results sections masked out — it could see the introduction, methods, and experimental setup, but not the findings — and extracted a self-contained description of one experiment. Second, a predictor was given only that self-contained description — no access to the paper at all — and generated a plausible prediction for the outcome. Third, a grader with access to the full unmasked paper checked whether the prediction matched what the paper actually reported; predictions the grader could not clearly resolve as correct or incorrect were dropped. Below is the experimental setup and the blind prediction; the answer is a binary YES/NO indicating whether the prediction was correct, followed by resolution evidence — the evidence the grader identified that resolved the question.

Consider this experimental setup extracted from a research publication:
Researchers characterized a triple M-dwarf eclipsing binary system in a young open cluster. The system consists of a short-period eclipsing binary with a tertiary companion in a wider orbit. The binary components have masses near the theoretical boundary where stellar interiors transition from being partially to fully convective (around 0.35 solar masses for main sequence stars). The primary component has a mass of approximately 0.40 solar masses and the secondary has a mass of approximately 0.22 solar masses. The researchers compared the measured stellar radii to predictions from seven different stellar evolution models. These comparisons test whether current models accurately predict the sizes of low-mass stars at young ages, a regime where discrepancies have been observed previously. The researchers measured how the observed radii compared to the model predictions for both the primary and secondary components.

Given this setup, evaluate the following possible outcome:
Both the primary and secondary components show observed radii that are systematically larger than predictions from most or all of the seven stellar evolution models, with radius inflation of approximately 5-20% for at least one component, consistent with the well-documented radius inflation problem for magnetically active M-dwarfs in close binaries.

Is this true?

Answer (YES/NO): NO